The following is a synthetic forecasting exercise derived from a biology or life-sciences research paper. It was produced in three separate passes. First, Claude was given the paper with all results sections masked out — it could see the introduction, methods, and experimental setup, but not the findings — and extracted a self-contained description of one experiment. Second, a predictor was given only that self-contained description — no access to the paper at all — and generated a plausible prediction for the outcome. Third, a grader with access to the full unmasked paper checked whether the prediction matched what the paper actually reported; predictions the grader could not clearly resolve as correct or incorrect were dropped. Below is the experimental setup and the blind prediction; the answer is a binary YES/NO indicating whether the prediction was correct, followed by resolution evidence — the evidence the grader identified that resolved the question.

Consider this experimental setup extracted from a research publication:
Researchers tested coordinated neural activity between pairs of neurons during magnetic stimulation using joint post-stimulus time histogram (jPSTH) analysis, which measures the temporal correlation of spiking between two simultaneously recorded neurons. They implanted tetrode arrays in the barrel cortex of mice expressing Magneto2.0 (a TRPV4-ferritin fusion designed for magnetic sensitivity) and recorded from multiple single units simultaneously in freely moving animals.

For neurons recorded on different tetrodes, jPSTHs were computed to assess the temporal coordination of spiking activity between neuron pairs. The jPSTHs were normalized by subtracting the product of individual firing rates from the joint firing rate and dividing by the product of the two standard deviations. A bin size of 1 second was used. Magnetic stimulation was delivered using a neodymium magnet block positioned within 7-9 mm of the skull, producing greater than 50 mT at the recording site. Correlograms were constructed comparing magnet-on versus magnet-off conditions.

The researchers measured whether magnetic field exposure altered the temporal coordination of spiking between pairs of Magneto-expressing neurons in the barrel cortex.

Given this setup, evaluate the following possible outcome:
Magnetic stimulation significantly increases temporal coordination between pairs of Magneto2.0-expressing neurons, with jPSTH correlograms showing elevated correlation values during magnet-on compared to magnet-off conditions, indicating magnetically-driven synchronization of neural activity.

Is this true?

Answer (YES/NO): NO